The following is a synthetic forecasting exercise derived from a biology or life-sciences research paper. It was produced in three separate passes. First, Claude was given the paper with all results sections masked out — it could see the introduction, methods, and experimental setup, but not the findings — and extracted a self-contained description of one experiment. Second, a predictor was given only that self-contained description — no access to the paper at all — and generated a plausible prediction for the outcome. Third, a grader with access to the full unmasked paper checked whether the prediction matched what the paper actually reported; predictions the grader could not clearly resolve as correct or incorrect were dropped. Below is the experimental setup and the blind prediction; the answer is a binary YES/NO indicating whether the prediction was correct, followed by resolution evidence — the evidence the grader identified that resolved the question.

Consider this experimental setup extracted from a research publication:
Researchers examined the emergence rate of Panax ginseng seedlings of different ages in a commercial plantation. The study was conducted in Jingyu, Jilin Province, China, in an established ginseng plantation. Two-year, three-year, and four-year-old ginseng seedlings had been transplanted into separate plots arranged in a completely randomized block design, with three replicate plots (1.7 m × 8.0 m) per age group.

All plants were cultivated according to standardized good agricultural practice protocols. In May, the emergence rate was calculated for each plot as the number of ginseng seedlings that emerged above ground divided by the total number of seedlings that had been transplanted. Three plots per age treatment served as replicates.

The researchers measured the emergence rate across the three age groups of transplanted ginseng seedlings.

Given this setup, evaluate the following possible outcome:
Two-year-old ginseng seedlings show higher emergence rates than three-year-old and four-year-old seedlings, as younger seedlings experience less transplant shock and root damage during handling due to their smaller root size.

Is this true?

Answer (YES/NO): NO